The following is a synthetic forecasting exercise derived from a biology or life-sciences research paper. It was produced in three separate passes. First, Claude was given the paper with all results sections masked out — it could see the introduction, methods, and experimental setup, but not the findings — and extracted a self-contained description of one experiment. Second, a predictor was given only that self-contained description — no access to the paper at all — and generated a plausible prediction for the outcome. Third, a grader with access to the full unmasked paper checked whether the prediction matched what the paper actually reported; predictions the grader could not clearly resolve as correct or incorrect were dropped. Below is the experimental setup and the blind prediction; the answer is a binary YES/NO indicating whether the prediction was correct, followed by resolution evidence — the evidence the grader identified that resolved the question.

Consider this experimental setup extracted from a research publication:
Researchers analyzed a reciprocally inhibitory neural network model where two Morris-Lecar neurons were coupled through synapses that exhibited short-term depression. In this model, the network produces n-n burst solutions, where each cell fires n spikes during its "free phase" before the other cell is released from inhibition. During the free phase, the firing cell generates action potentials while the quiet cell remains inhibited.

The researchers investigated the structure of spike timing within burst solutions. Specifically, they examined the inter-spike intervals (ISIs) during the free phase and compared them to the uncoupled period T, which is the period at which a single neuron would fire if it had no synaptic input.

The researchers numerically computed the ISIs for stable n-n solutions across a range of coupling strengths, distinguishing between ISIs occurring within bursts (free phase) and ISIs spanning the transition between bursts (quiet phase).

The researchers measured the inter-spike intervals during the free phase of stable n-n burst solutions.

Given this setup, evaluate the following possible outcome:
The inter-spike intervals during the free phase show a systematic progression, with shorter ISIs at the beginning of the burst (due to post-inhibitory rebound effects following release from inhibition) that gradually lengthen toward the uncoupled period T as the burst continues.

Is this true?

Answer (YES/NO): NO